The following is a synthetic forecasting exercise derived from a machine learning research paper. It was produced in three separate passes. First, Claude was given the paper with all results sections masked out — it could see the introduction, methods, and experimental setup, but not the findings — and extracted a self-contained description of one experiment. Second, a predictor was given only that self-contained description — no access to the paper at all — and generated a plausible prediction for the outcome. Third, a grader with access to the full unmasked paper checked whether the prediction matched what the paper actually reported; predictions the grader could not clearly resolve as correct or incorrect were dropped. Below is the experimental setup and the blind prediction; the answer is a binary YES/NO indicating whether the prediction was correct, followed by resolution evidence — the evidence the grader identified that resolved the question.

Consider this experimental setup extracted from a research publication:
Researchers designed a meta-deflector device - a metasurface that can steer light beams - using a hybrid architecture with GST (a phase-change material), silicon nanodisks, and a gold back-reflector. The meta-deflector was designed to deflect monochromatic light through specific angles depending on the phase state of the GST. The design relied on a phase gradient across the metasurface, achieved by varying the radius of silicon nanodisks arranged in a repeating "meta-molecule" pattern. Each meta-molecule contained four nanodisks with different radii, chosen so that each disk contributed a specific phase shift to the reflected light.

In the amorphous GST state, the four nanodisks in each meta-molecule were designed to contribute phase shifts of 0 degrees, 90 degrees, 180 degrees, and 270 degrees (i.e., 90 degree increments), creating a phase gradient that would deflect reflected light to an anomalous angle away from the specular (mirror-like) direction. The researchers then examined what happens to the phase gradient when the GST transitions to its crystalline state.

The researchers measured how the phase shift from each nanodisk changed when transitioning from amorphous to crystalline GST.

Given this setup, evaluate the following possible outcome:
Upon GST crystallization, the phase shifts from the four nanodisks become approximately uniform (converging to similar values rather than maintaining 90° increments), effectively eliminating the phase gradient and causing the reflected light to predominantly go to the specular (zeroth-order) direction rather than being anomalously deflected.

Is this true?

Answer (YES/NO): YES